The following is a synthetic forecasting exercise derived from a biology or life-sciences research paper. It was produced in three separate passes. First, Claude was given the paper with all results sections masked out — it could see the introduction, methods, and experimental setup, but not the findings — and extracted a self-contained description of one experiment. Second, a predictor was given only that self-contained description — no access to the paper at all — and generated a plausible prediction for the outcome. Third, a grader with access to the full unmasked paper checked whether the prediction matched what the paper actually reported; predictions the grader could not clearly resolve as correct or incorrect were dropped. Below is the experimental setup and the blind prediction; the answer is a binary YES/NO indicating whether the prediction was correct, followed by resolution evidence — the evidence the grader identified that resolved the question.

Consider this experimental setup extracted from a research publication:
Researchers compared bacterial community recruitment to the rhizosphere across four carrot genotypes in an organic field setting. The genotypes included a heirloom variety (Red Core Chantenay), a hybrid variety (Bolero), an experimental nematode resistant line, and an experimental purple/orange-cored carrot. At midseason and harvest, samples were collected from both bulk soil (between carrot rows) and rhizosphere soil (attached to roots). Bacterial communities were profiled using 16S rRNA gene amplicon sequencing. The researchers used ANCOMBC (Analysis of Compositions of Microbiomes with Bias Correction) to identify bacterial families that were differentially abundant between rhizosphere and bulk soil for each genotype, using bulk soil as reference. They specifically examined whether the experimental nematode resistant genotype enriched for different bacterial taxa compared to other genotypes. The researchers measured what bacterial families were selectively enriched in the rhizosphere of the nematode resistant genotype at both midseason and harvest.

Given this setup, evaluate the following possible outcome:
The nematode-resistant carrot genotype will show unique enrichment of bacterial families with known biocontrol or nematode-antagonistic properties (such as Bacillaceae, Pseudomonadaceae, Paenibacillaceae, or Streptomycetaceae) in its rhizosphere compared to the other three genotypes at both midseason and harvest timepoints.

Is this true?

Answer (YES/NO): NO